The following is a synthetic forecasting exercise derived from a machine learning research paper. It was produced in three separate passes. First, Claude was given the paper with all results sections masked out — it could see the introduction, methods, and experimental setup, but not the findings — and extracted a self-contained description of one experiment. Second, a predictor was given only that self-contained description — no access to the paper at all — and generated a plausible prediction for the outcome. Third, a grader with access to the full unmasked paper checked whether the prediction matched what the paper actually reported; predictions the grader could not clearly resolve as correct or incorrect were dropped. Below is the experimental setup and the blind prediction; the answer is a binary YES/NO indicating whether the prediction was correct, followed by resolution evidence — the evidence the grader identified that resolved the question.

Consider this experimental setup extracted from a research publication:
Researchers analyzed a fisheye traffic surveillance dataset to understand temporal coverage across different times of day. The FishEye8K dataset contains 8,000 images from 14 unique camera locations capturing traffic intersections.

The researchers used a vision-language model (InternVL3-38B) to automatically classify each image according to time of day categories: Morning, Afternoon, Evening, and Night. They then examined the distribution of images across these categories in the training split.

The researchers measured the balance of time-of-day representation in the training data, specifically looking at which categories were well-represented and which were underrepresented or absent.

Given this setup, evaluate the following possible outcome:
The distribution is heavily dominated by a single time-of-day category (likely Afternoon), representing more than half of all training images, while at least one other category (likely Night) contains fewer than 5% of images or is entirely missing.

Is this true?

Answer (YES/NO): NO